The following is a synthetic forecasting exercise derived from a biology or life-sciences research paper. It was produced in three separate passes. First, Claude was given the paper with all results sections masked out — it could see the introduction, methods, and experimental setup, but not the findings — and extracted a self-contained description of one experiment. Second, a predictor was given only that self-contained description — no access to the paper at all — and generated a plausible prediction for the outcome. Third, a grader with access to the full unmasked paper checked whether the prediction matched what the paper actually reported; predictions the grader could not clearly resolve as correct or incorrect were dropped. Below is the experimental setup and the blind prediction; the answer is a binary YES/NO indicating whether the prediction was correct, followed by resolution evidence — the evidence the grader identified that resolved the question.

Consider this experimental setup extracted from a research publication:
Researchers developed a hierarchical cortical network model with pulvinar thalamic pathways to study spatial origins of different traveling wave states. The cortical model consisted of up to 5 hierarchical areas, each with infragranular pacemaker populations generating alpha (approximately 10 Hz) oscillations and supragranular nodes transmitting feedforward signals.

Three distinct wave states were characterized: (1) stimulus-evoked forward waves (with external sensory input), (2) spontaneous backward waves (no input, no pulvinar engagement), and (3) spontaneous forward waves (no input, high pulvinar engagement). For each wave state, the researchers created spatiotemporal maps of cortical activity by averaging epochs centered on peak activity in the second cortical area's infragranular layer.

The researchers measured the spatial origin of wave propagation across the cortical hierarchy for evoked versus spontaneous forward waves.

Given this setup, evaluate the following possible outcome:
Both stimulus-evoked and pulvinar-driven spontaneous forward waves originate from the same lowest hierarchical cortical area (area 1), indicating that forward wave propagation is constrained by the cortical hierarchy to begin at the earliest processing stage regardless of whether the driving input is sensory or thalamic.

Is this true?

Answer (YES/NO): NO